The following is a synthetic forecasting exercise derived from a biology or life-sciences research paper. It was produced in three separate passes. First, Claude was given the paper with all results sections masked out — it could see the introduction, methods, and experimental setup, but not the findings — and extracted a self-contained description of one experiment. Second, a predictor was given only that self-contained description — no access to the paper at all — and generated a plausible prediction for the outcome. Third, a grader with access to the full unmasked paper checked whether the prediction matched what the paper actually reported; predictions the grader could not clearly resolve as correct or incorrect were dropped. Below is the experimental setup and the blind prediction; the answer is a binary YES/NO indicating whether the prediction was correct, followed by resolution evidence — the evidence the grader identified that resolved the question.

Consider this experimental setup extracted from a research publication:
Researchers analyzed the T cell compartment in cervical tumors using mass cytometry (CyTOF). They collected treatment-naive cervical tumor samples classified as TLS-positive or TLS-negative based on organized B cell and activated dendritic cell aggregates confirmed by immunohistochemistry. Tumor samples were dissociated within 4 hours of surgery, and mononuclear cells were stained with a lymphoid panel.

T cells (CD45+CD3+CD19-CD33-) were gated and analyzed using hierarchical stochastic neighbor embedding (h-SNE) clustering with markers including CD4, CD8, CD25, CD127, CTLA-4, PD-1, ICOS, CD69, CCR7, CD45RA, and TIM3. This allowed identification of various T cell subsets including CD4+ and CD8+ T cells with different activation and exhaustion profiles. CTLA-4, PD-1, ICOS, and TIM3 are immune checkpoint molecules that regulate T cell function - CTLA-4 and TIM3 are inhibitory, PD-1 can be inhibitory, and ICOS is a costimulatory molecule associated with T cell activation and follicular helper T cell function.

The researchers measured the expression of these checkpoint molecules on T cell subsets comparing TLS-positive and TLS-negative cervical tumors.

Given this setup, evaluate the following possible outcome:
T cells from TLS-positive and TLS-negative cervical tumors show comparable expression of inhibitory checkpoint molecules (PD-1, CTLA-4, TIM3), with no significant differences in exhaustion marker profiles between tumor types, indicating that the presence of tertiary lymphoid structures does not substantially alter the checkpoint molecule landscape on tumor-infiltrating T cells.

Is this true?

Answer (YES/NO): NO